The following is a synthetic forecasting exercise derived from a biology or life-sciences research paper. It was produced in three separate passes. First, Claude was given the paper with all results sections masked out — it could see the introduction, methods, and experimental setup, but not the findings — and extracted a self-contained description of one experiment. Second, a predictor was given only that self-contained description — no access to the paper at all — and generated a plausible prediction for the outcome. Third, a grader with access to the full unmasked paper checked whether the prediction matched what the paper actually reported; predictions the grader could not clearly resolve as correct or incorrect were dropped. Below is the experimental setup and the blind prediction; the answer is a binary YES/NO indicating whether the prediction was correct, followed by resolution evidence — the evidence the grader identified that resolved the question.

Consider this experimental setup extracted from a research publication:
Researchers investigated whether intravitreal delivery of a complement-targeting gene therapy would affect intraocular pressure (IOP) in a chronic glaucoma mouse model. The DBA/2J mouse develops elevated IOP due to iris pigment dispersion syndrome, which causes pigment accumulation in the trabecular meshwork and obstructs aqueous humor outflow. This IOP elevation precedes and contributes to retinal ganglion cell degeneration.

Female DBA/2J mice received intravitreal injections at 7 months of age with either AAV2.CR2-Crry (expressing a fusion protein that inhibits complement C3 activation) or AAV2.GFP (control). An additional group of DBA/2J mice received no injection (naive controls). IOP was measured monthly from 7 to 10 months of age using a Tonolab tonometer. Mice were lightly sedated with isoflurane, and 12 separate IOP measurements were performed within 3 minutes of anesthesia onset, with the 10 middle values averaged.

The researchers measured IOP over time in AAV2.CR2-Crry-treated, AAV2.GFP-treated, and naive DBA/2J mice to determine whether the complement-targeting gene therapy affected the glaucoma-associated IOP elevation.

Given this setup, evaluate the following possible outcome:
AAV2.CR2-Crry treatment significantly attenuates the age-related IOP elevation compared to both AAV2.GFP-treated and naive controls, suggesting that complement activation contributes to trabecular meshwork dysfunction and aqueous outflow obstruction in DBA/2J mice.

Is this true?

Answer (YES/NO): NO